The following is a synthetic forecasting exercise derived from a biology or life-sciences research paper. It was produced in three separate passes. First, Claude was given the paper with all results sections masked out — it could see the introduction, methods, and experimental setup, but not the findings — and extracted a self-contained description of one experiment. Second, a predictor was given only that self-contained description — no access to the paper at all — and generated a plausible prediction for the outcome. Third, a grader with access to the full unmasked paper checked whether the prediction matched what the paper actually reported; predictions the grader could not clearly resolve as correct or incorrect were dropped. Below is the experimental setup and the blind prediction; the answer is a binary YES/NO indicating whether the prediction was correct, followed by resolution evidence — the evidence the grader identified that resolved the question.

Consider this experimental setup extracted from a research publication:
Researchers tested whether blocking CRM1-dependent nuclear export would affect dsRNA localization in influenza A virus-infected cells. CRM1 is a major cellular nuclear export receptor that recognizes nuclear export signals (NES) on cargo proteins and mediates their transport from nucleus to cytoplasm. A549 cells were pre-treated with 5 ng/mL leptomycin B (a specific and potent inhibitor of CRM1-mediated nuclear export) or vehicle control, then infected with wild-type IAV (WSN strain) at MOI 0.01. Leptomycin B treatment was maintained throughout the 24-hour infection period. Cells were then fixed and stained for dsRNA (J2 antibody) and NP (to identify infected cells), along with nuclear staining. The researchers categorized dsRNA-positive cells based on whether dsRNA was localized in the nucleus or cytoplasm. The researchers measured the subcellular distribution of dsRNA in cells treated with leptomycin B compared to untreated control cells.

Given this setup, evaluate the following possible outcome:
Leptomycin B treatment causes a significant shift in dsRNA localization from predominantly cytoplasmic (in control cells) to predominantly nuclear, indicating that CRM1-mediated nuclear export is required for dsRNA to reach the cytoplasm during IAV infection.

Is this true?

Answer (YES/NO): YES